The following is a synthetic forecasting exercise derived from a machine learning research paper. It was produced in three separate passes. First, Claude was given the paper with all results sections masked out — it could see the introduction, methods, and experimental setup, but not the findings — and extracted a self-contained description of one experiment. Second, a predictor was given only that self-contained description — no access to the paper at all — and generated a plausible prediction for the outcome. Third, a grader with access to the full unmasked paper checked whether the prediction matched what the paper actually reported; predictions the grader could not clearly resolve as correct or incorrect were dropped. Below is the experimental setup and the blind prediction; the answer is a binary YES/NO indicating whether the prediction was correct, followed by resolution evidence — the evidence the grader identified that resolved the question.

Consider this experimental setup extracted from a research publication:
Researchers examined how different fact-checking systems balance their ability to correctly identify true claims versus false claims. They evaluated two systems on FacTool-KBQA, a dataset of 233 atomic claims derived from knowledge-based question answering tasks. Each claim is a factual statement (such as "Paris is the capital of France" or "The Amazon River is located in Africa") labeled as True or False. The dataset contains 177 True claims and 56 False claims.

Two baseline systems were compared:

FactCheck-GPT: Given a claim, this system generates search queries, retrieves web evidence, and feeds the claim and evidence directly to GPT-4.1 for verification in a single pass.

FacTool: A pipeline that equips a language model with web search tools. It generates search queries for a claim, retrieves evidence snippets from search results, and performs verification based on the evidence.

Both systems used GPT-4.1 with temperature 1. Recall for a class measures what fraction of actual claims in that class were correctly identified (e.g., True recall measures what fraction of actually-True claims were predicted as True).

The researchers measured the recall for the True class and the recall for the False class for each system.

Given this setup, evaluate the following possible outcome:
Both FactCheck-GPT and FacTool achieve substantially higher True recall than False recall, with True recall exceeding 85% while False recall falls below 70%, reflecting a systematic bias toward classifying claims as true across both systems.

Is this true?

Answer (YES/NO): NO